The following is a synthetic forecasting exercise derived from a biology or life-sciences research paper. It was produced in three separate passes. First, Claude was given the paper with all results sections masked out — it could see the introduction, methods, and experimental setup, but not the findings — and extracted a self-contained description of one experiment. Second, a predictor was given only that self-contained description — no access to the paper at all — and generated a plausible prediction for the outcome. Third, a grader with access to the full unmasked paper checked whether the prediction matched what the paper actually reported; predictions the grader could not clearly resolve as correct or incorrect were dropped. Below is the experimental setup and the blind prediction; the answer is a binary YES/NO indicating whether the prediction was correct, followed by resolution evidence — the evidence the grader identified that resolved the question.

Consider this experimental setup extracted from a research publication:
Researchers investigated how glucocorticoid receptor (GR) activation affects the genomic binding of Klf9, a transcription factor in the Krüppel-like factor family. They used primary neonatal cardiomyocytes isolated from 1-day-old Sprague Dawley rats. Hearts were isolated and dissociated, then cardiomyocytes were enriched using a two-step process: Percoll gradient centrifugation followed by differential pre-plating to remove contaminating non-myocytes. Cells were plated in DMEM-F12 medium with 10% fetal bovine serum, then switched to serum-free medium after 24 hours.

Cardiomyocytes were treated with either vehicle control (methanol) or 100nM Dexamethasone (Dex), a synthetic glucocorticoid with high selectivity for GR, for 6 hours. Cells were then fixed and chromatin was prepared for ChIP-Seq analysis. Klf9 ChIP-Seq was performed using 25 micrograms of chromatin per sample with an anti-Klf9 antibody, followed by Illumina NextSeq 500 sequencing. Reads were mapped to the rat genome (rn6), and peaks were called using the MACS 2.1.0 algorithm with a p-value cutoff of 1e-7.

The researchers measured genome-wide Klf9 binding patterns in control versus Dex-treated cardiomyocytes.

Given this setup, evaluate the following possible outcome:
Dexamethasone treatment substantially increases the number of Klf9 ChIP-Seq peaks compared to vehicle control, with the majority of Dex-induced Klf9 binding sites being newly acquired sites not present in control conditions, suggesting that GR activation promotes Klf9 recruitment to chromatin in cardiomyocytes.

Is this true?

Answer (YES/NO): NO